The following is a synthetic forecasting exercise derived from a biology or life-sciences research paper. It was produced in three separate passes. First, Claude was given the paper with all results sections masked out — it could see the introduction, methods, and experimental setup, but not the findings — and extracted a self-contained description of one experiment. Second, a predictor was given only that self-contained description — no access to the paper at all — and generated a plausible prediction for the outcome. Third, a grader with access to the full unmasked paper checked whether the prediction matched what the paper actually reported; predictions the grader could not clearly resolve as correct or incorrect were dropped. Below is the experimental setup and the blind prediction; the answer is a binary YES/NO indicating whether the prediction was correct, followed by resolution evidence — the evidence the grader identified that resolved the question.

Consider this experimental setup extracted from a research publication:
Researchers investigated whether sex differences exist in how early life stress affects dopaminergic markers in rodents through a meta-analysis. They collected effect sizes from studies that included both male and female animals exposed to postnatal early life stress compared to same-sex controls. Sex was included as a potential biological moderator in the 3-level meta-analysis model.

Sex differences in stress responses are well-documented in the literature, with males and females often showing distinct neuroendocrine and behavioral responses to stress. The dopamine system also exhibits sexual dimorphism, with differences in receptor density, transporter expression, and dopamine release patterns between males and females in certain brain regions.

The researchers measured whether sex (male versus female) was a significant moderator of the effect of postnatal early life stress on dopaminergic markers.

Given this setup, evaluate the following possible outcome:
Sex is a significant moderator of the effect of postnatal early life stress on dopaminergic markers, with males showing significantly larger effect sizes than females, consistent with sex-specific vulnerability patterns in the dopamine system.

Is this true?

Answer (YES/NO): NO